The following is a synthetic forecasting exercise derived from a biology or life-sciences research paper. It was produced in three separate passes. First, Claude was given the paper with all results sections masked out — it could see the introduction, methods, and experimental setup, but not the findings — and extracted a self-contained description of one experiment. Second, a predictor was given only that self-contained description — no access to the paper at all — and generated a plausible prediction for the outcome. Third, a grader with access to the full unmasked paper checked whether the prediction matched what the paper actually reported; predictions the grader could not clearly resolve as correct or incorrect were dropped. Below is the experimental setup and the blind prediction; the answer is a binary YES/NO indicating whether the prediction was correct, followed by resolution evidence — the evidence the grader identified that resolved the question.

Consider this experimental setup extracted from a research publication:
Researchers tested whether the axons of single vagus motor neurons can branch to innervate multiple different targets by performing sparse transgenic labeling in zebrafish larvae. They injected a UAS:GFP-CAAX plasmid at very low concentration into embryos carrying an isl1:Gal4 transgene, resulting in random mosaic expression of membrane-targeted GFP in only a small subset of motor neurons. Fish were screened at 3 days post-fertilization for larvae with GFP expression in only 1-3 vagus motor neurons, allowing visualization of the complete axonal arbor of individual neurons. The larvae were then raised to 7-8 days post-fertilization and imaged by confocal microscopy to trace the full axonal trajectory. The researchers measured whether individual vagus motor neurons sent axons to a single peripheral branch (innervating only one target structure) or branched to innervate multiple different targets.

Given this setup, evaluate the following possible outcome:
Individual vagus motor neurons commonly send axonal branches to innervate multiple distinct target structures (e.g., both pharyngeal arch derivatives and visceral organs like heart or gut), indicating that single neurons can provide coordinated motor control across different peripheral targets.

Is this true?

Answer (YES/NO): NO